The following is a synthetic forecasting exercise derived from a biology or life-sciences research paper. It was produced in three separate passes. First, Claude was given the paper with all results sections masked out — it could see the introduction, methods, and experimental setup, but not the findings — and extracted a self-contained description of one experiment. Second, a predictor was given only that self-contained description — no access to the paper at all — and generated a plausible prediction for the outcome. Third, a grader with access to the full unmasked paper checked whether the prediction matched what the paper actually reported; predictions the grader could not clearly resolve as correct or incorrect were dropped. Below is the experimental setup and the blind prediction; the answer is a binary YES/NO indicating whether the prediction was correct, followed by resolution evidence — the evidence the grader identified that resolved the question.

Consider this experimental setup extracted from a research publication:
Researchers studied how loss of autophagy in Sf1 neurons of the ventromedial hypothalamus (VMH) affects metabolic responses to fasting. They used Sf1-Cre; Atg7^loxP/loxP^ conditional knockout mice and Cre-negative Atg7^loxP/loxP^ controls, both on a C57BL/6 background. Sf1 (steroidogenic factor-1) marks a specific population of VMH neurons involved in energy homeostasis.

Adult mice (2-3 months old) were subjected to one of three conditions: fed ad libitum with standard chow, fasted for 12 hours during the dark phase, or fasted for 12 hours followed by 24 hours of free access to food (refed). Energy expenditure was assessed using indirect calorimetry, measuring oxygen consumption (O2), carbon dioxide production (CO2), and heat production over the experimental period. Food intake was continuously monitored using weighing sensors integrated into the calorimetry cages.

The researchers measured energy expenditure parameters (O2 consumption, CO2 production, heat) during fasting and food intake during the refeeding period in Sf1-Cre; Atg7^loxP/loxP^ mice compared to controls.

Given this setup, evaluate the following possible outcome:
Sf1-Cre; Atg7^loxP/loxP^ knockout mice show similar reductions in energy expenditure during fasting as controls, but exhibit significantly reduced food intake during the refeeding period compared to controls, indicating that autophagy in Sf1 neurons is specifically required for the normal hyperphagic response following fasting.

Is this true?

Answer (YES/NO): NO